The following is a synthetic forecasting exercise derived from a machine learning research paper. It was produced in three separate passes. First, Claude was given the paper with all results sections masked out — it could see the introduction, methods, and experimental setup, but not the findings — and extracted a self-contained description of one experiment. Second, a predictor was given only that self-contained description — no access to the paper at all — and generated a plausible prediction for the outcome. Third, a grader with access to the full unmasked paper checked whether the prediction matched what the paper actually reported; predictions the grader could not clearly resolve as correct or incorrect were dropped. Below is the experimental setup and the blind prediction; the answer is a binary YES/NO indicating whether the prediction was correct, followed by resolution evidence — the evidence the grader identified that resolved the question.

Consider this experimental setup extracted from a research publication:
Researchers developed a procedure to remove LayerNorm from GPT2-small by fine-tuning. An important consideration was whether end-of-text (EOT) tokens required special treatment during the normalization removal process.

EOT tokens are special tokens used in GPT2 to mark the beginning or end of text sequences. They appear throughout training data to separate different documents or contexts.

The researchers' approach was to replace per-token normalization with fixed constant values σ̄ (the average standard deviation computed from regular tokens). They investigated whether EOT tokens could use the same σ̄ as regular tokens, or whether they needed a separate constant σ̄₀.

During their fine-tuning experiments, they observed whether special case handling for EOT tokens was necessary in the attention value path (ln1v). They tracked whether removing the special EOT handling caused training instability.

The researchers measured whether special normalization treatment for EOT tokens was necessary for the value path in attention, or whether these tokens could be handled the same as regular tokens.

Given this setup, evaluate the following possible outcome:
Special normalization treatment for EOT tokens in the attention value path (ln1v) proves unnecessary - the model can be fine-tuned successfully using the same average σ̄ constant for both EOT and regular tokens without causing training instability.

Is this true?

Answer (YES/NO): NO